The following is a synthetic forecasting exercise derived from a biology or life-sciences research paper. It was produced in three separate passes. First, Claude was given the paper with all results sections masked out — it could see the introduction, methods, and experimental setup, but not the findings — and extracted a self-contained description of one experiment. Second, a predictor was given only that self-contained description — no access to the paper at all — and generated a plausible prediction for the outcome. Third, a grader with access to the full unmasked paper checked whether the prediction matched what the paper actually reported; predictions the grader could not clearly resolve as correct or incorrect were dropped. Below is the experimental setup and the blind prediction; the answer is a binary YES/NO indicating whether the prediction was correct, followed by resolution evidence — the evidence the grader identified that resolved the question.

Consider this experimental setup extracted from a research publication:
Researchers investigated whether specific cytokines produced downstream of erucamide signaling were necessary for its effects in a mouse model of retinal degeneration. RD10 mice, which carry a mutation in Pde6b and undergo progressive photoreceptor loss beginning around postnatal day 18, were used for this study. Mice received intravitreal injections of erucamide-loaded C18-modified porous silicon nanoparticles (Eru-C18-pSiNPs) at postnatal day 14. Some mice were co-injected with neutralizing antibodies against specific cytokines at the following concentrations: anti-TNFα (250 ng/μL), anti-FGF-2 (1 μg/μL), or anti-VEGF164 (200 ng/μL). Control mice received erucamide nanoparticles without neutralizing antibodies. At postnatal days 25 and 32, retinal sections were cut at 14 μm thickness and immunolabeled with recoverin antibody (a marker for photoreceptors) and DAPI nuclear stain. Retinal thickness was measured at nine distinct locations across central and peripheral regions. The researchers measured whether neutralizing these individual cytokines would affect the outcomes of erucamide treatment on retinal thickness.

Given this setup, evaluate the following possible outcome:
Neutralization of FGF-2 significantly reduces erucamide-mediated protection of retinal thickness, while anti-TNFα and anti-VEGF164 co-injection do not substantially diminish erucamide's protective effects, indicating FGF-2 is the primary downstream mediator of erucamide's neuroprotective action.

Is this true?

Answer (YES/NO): NO